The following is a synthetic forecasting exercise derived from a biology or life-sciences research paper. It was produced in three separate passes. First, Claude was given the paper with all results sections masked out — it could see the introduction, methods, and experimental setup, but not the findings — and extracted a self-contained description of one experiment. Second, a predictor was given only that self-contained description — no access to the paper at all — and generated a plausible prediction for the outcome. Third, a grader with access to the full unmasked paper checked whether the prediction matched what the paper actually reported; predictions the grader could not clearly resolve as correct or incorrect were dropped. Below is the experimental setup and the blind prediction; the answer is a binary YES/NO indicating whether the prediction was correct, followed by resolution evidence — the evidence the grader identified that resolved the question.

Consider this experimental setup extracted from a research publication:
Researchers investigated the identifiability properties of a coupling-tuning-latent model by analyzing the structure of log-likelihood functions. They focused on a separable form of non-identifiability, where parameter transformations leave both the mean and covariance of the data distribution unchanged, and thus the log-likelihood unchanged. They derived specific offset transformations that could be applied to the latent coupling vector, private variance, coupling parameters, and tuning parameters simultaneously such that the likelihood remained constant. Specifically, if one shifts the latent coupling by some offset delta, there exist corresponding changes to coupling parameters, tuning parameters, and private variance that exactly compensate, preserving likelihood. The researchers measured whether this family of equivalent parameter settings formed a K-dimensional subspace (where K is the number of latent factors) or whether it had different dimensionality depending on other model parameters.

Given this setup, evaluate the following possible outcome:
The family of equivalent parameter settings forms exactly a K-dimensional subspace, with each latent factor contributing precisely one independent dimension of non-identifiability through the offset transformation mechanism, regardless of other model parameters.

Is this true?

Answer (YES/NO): YES